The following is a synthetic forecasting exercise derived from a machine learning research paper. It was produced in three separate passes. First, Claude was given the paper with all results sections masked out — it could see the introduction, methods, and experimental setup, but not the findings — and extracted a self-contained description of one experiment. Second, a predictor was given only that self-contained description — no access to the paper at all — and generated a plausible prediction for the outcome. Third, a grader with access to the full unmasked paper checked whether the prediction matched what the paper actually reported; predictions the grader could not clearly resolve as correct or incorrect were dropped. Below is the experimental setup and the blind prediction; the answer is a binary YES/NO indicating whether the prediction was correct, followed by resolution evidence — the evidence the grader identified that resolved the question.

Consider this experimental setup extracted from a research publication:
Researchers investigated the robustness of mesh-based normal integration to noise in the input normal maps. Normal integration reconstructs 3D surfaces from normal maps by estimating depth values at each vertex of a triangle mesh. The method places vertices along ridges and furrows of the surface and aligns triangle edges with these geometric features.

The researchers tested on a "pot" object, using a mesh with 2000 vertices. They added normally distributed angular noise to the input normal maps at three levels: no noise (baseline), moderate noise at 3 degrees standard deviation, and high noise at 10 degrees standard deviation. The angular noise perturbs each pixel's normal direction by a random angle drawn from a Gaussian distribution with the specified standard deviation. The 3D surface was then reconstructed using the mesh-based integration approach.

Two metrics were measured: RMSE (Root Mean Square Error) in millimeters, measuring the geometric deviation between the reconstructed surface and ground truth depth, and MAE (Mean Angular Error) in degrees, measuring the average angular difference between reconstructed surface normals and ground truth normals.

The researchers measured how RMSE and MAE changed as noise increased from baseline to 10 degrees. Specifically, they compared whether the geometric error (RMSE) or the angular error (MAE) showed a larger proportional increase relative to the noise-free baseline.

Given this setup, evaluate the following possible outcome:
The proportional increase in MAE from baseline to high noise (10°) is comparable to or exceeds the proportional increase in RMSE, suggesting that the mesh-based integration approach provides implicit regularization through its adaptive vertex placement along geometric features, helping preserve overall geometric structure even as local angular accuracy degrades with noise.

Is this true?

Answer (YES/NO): NO